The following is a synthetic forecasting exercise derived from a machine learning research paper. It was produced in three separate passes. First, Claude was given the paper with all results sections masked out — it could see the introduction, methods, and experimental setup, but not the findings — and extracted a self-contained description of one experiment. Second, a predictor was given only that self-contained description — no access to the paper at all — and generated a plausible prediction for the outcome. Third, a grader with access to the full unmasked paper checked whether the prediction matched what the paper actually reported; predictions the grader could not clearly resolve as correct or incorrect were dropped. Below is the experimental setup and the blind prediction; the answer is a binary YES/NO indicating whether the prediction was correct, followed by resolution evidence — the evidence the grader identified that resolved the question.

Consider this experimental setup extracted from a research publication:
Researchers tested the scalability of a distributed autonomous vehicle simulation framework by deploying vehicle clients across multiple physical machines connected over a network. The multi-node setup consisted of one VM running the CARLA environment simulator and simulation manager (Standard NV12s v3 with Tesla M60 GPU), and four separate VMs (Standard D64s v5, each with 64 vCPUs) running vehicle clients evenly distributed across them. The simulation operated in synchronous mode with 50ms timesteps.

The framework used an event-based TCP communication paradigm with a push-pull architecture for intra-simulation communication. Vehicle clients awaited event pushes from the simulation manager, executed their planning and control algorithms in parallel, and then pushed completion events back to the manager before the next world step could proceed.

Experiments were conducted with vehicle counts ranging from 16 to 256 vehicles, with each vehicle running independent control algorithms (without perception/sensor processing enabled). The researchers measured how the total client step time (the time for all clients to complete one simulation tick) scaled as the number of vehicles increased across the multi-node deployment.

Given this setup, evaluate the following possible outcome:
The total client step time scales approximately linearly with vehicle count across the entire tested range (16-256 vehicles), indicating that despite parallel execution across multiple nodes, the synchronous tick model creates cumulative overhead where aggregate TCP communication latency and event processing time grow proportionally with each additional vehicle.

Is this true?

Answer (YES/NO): NO